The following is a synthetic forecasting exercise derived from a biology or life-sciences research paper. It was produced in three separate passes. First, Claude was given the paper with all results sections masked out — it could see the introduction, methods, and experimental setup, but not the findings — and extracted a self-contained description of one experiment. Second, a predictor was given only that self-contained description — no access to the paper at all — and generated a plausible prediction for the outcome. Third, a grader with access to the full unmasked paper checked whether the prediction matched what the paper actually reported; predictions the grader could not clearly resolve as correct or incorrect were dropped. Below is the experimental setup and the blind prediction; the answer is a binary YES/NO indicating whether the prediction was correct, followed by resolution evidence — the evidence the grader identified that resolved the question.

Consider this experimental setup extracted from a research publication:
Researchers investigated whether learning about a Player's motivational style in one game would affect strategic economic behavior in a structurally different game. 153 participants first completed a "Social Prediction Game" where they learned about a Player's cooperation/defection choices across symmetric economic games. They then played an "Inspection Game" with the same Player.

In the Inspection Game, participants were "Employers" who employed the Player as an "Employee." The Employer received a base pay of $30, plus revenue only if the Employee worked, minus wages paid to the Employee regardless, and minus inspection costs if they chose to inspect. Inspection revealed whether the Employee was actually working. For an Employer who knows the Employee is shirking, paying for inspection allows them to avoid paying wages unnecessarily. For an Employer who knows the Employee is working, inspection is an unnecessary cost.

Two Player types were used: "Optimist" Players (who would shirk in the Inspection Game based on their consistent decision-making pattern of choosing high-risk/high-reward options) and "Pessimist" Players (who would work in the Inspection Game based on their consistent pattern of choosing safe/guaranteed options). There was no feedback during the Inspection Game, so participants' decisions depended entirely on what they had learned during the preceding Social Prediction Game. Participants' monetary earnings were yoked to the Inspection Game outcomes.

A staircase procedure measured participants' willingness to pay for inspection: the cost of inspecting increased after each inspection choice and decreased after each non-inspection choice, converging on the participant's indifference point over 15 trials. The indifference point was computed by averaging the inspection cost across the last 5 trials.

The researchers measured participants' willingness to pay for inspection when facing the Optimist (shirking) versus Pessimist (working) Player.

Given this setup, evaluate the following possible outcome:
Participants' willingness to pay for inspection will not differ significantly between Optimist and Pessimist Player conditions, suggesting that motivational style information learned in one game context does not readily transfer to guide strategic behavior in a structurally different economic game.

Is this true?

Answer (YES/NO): NO